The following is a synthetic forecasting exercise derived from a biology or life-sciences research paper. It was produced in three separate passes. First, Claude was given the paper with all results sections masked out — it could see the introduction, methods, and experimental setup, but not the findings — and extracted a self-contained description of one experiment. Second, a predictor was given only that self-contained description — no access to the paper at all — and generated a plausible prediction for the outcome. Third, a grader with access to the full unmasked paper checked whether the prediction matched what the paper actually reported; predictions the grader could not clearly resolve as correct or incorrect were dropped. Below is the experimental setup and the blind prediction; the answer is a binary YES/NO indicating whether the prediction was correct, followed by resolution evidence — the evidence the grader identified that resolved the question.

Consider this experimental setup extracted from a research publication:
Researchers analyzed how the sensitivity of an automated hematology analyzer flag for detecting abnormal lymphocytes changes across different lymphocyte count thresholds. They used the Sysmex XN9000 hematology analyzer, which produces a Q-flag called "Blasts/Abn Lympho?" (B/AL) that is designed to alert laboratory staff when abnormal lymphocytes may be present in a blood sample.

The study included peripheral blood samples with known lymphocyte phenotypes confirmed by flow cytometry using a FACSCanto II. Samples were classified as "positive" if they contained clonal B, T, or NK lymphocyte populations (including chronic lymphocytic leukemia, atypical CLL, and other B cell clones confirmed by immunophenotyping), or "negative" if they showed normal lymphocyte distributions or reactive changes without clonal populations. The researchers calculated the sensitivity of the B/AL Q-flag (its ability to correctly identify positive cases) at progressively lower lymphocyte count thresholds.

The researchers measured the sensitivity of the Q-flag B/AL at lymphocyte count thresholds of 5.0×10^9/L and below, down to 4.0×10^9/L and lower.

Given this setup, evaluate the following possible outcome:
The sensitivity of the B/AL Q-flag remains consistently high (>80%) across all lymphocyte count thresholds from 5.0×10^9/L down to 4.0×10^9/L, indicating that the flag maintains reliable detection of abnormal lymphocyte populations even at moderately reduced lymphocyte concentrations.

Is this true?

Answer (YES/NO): NO